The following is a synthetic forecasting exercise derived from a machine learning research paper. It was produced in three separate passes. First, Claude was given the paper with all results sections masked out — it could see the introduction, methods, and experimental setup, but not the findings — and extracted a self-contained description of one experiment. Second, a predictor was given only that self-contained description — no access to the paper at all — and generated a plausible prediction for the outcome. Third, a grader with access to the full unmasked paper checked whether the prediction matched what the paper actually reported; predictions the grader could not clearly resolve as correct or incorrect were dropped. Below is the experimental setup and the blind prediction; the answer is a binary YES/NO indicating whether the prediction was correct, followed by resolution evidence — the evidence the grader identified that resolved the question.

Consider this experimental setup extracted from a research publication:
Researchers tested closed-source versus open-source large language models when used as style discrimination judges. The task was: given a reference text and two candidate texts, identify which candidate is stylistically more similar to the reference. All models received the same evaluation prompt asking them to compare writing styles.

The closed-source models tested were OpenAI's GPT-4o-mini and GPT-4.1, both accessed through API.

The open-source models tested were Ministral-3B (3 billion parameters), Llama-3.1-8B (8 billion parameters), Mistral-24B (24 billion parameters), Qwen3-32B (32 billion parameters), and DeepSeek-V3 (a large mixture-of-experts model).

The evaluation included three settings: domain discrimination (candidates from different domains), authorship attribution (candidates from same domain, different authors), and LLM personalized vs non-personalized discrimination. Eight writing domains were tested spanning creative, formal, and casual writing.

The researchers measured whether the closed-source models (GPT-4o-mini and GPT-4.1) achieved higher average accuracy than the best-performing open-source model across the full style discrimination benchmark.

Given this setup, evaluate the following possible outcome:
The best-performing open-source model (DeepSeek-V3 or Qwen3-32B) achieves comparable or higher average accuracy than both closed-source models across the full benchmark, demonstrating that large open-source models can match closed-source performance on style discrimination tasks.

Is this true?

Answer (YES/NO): NO